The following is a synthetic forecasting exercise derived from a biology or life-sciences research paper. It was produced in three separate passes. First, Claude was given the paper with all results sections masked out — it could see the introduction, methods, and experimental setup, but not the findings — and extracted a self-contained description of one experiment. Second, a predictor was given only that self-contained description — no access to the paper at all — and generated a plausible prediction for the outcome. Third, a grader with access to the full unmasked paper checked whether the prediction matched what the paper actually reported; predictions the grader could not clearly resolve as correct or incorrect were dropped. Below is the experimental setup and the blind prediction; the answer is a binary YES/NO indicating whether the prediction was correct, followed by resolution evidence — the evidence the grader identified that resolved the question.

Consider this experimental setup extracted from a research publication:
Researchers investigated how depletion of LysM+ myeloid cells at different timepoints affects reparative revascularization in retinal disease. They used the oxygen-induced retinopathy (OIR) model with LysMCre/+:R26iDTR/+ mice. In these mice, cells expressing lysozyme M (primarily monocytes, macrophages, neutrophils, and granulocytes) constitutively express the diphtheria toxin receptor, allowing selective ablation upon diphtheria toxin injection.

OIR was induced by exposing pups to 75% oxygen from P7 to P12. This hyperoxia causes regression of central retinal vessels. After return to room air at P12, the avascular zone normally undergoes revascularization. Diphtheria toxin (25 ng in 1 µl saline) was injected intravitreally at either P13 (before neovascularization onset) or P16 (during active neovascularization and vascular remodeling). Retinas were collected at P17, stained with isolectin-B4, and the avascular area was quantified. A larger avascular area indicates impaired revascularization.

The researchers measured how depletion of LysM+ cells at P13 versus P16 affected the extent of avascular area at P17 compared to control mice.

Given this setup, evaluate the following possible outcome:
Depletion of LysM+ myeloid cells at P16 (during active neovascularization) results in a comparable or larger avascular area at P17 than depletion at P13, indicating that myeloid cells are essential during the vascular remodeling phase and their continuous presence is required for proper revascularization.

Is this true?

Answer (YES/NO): YES